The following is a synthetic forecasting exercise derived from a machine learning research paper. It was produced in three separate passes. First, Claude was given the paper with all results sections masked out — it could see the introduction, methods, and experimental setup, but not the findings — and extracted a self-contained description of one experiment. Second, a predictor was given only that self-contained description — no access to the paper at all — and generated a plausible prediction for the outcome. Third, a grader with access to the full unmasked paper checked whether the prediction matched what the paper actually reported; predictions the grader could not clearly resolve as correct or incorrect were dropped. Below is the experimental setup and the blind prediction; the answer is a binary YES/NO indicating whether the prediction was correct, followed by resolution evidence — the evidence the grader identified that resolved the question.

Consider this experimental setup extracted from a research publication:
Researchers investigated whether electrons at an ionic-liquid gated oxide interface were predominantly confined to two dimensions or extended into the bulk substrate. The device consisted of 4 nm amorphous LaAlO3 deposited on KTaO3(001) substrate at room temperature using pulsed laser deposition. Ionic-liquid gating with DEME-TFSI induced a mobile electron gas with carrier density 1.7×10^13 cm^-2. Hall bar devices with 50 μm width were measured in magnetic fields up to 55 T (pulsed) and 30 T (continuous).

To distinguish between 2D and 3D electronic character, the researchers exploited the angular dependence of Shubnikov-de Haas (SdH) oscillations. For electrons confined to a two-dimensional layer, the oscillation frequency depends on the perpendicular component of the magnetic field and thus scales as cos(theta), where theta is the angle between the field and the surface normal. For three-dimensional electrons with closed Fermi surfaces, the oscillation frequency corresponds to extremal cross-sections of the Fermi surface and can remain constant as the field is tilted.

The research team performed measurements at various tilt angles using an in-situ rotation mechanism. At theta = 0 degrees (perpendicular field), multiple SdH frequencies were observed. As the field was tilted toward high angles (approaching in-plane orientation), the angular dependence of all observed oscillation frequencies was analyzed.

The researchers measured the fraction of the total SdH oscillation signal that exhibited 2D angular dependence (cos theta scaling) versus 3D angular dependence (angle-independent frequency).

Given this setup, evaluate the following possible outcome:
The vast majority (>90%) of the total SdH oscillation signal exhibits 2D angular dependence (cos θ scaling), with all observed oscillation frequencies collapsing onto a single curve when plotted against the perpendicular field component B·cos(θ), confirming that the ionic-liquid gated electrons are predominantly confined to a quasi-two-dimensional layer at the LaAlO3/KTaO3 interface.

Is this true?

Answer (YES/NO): NO